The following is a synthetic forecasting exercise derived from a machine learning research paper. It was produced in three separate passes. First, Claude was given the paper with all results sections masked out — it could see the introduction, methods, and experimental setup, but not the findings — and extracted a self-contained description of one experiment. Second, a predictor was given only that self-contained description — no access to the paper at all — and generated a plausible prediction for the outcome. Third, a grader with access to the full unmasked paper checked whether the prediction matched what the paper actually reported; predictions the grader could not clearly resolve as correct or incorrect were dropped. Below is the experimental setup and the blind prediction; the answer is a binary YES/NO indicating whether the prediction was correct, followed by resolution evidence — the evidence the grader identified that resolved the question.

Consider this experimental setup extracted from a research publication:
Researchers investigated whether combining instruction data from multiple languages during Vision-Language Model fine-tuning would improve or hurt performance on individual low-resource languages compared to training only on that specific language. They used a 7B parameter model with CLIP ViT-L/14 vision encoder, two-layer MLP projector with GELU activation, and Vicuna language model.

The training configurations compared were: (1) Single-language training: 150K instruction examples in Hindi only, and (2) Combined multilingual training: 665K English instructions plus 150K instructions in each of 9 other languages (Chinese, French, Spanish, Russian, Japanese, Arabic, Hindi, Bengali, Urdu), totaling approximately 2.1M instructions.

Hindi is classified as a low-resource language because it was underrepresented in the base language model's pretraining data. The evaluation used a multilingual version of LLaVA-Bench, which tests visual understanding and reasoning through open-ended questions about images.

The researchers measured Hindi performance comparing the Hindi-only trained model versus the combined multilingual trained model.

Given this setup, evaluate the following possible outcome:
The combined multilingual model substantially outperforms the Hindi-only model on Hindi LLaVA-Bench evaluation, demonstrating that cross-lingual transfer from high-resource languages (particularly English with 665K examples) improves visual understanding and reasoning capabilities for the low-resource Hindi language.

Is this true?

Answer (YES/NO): YES